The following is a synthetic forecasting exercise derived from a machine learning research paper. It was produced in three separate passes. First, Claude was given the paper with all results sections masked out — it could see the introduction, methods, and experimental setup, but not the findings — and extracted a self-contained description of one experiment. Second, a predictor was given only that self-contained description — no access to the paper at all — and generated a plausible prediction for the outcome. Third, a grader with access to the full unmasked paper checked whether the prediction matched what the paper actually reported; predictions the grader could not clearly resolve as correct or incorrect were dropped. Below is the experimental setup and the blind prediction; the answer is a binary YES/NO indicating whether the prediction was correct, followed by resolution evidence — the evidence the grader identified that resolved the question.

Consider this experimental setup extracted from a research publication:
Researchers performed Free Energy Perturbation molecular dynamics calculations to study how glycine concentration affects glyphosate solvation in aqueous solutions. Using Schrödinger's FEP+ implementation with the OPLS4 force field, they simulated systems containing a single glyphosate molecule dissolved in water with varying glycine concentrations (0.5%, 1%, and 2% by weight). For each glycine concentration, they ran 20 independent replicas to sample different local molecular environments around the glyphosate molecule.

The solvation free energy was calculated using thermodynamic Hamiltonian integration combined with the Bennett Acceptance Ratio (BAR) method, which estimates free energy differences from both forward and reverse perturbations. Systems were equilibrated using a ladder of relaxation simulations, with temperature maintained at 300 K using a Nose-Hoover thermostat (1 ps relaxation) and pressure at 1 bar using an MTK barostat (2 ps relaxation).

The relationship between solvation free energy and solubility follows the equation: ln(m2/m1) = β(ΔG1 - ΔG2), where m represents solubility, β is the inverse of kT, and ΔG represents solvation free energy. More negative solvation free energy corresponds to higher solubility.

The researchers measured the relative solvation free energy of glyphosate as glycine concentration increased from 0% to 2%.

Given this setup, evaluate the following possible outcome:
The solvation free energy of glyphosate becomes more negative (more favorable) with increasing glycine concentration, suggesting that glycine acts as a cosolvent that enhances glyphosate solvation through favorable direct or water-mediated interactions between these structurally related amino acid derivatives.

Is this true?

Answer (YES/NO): YES